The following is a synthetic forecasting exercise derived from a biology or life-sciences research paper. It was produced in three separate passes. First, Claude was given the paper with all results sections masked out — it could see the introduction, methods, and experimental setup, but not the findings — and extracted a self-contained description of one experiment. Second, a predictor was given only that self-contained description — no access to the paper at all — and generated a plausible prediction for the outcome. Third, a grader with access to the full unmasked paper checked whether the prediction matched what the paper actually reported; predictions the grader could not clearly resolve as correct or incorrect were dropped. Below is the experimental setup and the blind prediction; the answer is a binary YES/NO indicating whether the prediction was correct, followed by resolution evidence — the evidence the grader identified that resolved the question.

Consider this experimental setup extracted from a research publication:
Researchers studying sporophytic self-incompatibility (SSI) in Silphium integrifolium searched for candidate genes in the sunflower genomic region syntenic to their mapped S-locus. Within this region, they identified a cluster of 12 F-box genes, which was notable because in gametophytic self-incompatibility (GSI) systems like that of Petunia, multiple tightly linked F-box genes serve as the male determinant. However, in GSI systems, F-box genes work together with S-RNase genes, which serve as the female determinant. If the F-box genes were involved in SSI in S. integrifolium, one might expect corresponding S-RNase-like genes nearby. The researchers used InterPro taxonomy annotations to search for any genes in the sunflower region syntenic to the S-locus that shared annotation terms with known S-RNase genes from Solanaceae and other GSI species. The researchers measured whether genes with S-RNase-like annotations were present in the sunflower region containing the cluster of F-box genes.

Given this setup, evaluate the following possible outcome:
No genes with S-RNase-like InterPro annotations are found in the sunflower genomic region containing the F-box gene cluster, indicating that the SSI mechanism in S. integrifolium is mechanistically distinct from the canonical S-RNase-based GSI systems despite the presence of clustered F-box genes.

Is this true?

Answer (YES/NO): YES